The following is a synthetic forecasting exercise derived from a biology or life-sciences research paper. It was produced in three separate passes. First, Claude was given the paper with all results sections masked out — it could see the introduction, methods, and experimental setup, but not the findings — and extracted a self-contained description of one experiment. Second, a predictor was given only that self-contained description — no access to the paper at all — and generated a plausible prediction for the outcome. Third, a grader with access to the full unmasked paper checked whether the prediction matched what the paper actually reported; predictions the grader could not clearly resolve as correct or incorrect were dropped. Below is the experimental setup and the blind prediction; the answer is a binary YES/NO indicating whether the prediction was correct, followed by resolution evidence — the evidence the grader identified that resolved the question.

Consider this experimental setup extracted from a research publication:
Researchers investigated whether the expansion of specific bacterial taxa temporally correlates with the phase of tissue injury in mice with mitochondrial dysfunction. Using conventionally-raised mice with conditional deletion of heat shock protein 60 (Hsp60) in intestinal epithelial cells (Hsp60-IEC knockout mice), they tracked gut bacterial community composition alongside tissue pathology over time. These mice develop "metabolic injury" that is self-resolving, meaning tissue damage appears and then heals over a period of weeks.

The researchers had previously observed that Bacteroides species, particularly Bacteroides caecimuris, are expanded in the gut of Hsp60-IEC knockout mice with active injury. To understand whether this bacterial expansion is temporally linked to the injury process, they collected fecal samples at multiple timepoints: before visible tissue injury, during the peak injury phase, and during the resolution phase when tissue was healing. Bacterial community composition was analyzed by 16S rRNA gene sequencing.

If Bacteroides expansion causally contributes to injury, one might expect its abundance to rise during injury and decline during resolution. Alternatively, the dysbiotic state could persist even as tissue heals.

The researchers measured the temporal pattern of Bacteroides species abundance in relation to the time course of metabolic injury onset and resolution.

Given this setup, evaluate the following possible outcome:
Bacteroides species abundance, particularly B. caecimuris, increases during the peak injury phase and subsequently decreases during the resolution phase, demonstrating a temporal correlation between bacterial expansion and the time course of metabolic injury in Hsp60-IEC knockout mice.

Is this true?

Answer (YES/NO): YES